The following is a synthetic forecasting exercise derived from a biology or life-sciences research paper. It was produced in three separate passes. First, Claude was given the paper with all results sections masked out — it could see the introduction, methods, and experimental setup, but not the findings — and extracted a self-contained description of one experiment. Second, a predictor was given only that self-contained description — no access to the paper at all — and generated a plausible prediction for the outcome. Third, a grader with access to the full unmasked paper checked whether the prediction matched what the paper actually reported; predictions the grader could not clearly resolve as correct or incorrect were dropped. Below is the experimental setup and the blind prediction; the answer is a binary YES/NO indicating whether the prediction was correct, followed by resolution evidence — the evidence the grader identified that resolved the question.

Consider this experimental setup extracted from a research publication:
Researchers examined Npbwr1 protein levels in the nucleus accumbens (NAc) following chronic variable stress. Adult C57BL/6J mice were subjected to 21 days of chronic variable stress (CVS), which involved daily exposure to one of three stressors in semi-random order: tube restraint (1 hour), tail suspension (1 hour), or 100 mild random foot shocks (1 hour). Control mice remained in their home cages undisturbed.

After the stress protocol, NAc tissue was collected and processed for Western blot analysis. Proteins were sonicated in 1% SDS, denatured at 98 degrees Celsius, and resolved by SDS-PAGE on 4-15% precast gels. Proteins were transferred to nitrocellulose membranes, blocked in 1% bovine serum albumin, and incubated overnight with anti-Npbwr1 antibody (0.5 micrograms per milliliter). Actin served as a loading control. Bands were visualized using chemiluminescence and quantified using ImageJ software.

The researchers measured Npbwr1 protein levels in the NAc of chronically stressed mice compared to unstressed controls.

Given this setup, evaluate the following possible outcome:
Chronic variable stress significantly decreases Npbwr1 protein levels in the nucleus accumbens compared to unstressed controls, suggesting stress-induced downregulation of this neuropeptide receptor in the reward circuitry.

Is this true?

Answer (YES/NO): NO